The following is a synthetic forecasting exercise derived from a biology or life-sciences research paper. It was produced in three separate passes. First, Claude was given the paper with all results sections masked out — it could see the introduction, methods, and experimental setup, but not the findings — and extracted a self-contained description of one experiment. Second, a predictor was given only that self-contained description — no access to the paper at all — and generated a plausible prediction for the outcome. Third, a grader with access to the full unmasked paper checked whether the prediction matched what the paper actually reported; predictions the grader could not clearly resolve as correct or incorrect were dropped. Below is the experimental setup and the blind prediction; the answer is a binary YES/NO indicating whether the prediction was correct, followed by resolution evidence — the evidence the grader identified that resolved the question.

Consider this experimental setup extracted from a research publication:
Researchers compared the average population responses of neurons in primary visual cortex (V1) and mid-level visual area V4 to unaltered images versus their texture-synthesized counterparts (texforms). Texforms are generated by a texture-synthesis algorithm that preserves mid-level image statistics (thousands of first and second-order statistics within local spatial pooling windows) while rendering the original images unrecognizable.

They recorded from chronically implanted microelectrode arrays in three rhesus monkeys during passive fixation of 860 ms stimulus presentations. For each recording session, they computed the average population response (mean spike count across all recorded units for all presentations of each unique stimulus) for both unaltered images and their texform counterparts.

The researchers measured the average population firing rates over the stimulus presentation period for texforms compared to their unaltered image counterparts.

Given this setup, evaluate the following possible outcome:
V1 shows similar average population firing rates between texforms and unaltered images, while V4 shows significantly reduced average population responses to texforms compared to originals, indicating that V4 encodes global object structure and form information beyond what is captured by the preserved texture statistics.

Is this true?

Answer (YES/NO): NO